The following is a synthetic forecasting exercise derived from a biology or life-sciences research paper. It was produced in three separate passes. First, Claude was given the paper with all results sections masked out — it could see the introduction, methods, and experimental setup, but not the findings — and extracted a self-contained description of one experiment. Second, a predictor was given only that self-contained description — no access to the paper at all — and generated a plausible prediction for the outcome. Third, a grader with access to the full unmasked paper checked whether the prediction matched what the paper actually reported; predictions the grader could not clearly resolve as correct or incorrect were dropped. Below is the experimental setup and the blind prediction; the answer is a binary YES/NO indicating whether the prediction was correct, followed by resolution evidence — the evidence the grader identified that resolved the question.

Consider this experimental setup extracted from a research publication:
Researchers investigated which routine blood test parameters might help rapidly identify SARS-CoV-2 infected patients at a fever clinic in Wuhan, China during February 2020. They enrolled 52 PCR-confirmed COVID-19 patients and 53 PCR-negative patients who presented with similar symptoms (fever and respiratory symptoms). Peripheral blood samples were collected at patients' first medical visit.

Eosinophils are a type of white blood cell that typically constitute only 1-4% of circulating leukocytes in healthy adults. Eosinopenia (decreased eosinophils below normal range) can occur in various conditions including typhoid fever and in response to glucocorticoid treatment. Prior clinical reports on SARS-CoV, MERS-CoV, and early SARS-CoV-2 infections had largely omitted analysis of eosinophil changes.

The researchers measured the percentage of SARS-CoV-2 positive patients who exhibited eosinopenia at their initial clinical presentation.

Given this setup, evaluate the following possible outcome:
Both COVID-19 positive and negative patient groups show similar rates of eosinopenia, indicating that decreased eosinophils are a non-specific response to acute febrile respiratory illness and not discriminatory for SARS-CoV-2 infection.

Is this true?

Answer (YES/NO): NO